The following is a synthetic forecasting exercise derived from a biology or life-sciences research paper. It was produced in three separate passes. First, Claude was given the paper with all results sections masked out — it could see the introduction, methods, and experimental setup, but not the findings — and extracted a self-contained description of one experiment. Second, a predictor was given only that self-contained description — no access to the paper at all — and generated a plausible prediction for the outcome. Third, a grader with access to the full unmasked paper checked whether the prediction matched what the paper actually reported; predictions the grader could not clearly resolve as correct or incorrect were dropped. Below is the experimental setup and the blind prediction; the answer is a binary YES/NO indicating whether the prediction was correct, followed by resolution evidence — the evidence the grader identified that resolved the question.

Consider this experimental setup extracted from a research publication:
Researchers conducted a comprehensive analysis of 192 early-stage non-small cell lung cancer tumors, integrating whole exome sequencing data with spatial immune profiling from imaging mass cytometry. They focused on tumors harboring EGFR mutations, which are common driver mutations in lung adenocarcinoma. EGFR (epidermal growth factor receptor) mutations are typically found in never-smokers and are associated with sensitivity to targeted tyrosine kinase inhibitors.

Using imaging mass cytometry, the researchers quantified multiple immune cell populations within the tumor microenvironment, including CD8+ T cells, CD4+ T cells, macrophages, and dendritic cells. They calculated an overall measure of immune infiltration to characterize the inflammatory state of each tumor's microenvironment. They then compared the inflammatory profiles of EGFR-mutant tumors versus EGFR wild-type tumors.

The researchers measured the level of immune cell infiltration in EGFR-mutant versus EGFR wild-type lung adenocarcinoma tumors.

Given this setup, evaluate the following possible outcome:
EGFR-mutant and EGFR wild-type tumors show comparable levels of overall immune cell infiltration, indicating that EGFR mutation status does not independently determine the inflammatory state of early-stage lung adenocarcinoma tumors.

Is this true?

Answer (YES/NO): NO